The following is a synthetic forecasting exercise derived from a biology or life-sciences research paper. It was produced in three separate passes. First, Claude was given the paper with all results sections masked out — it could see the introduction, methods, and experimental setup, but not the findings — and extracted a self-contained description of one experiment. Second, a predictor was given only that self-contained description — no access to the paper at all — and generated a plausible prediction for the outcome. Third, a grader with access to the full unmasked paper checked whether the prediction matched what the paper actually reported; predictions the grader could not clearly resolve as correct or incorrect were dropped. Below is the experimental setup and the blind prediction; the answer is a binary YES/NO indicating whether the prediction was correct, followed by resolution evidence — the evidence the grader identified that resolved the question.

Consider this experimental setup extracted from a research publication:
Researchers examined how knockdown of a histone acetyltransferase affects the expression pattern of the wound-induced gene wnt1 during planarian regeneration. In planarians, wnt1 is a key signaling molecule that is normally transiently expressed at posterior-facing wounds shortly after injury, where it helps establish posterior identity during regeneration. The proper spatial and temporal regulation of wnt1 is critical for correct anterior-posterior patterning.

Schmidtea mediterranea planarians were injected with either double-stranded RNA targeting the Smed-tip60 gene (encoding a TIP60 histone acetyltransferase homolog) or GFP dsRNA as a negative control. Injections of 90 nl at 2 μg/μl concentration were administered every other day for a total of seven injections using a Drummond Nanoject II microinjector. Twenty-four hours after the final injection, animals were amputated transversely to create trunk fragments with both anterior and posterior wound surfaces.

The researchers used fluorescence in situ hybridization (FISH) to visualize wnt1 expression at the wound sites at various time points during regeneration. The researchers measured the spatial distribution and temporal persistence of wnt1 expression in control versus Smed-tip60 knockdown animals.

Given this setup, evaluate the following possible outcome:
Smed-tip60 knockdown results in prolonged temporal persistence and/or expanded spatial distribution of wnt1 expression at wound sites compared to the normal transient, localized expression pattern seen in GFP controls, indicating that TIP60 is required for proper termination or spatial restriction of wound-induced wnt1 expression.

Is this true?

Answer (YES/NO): YES